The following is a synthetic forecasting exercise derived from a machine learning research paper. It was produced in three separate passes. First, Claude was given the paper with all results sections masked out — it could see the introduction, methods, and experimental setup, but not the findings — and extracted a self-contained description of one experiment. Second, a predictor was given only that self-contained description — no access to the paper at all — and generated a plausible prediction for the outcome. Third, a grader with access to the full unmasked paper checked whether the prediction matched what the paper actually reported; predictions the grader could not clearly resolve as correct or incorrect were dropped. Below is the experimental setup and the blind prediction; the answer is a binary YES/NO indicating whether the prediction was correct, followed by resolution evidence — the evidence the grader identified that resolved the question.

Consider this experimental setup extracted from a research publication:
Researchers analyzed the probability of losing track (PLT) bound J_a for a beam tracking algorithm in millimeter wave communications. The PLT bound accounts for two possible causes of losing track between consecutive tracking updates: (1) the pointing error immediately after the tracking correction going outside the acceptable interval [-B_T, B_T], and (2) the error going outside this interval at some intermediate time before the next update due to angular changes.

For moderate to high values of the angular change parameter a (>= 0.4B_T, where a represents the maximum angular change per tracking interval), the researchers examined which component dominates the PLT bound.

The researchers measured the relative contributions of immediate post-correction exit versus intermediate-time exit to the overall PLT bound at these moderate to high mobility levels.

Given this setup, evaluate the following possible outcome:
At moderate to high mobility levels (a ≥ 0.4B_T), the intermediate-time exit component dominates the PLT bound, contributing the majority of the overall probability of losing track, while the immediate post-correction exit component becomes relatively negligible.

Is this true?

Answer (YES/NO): YES